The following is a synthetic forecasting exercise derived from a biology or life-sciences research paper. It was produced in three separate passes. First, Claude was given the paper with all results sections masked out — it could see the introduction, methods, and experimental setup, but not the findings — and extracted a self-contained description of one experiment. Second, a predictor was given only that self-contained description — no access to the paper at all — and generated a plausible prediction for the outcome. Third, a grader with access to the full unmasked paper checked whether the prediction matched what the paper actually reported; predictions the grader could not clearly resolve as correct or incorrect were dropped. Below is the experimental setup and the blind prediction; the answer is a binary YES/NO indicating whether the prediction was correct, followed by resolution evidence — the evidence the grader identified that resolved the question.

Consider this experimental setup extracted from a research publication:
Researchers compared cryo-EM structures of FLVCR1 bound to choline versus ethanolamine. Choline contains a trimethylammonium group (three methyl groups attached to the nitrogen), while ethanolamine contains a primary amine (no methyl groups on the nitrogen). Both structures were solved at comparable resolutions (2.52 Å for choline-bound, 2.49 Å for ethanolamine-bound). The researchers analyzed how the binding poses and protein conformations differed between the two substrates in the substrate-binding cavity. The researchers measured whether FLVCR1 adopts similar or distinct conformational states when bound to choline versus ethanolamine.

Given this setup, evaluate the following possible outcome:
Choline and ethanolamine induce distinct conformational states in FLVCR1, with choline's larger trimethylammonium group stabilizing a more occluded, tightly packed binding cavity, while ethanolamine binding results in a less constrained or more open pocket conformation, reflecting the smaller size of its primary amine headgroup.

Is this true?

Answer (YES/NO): NO